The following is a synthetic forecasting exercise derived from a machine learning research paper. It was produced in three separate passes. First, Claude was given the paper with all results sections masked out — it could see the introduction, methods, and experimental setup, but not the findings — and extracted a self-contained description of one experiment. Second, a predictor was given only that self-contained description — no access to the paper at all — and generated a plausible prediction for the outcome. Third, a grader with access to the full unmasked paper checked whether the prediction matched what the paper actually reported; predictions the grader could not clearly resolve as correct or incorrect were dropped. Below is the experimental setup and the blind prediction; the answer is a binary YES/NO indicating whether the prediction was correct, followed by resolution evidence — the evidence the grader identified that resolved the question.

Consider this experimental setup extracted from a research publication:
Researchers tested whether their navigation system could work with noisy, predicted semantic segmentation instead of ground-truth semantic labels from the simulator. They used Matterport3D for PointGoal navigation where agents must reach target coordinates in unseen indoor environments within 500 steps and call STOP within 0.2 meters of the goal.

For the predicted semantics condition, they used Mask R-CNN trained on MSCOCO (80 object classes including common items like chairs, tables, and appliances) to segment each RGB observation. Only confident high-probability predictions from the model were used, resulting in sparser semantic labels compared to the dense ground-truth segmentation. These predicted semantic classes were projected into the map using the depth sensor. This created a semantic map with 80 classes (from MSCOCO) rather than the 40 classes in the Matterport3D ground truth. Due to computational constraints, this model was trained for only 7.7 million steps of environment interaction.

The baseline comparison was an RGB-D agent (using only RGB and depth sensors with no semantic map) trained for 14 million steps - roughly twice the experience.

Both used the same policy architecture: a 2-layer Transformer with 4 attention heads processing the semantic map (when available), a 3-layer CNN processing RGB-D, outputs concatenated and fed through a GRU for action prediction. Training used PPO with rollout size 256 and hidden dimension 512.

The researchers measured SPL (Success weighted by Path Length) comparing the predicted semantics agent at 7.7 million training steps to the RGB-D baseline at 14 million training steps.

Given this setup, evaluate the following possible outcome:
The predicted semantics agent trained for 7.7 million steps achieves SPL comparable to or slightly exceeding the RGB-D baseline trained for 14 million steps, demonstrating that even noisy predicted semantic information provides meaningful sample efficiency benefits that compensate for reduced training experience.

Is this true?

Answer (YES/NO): YES